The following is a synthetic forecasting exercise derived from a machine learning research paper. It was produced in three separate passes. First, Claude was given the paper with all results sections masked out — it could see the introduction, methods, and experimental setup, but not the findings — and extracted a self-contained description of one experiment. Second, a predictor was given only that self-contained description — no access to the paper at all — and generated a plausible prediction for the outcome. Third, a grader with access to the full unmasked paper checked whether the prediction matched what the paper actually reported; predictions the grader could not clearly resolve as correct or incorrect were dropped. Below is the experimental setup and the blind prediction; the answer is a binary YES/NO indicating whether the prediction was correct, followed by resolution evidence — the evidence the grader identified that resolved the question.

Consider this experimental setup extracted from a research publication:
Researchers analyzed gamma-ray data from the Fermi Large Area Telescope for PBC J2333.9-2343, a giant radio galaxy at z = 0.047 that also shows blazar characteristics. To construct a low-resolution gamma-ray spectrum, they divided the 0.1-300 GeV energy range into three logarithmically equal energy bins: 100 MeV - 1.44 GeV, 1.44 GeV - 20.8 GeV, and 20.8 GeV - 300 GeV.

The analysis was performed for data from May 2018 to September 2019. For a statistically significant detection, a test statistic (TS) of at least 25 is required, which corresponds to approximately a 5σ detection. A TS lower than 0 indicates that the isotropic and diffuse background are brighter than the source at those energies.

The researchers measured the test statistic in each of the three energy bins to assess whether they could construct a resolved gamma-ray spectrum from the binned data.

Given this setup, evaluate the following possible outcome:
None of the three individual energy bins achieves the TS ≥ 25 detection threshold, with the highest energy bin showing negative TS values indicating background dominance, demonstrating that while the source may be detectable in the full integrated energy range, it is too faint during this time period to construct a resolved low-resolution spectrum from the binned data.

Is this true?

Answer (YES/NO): YES